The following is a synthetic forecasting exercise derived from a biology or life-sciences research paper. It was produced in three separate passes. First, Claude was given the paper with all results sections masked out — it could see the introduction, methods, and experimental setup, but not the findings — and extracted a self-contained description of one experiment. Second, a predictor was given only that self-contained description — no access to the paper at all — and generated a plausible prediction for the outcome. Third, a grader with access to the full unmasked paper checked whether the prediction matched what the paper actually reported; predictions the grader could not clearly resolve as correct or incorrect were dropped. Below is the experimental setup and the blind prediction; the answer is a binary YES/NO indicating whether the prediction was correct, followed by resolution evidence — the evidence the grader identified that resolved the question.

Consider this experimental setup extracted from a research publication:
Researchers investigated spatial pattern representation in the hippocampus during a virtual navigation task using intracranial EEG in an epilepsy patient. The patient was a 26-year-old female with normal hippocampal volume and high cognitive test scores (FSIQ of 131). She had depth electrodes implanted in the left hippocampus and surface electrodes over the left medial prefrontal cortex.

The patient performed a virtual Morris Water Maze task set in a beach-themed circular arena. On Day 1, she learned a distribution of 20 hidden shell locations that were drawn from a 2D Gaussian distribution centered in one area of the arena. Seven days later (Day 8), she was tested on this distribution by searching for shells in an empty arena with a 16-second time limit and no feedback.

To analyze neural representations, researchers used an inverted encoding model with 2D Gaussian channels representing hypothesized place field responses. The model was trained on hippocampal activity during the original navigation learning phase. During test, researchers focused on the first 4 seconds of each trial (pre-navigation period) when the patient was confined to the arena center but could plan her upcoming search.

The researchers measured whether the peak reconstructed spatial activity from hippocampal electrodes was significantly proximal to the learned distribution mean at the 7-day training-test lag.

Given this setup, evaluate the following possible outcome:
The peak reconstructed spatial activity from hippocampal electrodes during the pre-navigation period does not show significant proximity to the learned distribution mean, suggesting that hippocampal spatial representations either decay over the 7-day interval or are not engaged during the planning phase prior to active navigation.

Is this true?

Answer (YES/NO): NO